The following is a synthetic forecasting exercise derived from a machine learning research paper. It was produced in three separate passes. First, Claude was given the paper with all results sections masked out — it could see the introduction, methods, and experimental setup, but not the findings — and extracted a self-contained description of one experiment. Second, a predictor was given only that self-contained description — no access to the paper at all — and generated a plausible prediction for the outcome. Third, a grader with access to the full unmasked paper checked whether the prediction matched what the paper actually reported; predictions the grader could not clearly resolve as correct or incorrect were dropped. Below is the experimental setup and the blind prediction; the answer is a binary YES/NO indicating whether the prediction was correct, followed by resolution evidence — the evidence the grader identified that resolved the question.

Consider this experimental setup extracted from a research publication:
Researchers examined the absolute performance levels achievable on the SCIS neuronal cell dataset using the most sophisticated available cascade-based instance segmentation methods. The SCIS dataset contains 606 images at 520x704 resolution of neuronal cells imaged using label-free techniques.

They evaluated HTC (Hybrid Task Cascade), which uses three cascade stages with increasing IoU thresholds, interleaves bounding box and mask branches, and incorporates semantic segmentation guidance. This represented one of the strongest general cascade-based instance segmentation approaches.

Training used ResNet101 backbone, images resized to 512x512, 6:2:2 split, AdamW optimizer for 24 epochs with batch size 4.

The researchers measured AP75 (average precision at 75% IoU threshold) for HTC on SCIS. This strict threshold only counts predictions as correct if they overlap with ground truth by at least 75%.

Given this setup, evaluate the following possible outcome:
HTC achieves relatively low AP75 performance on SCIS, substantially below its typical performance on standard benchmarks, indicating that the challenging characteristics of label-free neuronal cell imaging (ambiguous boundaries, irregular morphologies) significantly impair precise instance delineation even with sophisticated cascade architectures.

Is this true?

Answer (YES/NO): YES